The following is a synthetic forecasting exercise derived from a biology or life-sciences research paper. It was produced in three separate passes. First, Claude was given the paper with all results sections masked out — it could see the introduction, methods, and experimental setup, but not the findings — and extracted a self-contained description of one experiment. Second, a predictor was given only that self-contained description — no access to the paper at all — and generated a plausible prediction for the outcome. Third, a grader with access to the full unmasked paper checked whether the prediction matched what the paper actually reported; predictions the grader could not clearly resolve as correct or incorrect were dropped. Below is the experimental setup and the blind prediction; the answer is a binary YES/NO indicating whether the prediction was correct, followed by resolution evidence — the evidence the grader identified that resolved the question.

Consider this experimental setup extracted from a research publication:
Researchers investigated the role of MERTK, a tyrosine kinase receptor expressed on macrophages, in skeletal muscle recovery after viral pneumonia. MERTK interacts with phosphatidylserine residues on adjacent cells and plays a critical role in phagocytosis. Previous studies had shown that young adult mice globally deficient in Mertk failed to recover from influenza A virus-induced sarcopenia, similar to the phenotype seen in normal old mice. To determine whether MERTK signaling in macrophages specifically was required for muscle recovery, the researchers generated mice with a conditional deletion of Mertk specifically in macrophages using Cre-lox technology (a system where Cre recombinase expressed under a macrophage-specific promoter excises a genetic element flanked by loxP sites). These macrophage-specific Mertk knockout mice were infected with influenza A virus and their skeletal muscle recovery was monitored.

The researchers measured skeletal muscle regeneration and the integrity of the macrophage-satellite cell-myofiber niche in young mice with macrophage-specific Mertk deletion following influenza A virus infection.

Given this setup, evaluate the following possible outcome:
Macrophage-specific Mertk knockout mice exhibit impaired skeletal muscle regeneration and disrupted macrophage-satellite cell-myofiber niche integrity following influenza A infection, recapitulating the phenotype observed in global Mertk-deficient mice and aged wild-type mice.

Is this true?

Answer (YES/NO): YES